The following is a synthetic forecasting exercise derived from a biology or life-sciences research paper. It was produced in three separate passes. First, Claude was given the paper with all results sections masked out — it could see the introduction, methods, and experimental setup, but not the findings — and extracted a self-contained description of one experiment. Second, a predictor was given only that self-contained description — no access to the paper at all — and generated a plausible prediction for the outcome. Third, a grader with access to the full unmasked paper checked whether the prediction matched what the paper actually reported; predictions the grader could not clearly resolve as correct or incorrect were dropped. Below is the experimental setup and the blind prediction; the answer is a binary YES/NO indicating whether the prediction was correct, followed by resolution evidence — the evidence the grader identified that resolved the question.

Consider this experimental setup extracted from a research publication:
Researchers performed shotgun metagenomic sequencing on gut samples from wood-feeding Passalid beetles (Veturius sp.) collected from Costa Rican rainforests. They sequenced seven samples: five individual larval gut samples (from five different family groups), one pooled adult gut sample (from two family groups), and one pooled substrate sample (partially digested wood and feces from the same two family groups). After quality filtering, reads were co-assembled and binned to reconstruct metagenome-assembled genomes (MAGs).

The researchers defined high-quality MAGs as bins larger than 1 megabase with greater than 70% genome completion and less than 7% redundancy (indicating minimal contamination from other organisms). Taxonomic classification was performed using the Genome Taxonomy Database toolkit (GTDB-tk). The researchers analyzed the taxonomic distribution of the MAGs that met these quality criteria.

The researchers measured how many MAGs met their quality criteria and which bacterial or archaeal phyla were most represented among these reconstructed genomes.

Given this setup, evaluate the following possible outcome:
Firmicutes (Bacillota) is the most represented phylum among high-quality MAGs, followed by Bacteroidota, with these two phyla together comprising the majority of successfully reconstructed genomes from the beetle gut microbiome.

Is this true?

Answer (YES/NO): YES